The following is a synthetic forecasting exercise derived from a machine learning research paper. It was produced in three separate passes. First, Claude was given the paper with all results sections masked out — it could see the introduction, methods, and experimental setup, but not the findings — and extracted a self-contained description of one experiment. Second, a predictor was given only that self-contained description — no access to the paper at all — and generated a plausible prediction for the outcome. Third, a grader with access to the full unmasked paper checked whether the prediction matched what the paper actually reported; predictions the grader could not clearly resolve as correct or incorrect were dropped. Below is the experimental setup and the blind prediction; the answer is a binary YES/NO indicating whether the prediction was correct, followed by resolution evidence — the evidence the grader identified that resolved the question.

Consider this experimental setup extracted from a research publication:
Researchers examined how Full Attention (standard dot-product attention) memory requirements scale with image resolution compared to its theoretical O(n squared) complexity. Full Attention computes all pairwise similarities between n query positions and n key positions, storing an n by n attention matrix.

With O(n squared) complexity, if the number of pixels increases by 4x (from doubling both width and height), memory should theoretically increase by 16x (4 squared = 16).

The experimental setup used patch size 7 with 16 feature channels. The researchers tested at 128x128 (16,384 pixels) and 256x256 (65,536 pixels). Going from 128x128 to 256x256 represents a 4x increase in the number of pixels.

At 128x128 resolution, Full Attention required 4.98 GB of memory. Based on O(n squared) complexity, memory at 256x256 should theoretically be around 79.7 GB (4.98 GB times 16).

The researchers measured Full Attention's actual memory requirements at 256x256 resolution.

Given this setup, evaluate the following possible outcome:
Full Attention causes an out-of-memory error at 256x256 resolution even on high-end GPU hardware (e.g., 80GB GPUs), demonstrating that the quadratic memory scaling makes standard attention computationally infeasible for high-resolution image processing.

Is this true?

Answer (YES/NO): NO